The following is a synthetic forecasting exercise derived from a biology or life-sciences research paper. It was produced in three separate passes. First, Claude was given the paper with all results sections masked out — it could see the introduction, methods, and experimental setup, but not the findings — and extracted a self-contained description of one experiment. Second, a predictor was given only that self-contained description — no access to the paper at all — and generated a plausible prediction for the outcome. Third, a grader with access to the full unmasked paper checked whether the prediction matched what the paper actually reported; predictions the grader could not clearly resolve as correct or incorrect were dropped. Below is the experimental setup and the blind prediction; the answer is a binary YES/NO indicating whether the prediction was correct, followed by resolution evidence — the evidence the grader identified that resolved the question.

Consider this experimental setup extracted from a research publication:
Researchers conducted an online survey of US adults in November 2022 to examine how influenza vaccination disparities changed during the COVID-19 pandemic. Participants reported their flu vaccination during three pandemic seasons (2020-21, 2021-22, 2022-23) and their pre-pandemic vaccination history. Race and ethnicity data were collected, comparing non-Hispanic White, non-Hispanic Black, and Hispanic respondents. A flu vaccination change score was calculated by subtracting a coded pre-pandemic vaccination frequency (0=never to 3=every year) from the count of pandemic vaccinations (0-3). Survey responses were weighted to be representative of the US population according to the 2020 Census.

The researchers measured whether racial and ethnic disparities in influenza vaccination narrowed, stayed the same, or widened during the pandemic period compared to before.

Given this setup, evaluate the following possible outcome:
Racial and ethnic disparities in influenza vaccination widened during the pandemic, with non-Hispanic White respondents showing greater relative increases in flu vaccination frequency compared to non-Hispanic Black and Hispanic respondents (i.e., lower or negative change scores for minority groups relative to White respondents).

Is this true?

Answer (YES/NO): YES